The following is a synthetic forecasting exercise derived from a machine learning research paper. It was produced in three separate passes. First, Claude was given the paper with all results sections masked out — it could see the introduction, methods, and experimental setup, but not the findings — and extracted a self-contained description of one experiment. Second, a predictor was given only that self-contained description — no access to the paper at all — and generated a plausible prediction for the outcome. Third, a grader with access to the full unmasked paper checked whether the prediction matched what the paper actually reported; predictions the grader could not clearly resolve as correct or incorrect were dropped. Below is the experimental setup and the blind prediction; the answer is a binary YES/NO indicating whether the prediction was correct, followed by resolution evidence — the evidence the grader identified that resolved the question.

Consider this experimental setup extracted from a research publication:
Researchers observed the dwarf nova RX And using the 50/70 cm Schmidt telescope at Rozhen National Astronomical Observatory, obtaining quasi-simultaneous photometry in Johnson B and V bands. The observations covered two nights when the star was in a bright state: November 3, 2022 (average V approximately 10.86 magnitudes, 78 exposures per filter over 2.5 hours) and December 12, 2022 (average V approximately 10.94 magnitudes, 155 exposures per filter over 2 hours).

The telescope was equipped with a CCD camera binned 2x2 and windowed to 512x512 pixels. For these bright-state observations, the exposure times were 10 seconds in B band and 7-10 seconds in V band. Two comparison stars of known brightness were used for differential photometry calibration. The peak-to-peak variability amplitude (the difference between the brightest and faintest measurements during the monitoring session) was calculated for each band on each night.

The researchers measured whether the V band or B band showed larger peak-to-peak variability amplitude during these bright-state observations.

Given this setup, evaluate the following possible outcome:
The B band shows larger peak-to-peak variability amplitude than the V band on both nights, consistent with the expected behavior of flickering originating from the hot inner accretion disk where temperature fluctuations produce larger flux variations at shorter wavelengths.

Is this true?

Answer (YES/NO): NO